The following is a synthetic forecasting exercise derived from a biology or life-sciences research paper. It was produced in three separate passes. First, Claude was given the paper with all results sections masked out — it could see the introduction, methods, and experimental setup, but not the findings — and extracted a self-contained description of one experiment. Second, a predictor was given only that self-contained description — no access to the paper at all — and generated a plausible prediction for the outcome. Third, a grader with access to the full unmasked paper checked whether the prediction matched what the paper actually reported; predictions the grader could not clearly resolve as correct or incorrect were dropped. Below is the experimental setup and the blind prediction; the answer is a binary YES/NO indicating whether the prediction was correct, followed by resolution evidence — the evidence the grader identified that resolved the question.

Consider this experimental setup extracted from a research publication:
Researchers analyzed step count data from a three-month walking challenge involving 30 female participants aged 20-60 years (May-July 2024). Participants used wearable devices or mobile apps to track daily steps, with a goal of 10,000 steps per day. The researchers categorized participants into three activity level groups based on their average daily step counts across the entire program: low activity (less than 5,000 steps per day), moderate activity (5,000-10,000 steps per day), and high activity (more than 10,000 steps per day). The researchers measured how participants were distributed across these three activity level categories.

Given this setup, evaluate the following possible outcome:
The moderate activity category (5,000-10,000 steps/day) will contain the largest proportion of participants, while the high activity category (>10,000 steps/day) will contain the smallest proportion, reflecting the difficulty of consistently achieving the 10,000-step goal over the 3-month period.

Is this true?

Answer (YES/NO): NO